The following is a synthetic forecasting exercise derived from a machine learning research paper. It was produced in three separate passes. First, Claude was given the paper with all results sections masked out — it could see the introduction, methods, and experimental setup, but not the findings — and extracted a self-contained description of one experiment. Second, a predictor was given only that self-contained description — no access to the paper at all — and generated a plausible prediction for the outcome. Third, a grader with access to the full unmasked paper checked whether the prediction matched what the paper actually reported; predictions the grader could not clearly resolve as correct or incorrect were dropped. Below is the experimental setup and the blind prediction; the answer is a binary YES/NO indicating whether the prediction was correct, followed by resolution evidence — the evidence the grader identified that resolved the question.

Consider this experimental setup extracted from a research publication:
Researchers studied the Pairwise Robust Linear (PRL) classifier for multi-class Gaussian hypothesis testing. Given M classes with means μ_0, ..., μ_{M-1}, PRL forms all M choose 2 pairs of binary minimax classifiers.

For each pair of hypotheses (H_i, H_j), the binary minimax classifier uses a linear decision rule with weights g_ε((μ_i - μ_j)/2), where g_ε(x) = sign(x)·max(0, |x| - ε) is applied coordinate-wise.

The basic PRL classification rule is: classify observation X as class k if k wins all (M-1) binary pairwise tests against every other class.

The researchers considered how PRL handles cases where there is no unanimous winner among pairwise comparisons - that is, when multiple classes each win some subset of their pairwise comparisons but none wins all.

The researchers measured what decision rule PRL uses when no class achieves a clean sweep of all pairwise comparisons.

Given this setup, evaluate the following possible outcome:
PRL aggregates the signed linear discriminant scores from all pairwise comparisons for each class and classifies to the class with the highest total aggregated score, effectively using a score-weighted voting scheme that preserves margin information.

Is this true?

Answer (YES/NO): NO